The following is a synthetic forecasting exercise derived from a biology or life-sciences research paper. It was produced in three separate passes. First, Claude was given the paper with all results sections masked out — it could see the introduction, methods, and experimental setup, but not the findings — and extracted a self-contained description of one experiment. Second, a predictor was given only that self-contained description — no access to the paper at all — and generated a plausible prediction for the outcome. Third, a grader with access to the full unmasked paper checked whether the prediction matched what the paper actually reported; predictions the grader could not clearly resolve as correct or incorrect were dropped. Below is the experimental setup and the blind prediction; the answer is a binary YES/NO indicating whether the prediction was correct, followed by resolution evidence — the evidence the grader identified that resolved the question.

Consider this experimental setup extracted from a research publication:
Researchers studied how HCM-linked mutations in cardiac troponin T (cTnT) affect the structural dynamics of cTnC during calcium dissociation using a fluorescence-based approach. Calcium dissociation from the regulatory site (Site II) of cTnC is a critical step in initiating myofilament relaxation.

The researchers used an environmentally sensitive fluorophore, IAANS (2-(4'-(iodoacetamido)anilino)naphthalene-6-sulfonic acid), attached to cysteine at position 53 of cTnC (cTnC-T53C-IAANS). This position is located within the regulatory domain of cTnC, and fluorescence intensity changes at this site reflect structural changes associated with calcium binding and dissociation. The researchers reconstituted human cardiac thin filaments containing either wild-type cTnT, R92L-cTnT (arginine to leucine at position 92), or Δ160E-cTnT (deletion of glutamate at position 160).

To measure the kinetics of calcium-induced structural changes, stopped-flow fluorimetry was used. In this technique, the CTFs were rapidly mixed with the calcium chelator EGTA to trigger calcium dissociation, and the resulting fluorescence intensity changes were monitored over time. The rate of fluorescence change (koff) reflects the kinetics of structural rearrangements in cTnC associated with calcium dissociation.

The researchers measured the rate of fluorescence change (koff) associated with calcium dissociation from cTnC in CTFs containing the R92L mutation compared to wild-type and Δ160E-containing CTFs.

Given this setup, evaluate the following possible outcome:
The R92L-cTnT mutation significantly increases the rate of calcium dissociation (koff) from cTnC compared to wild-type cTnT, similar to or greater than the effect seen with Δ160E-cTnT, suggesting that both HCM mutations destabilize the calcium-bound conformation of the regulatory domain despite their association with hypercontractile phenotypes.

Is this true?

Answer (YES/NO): NO